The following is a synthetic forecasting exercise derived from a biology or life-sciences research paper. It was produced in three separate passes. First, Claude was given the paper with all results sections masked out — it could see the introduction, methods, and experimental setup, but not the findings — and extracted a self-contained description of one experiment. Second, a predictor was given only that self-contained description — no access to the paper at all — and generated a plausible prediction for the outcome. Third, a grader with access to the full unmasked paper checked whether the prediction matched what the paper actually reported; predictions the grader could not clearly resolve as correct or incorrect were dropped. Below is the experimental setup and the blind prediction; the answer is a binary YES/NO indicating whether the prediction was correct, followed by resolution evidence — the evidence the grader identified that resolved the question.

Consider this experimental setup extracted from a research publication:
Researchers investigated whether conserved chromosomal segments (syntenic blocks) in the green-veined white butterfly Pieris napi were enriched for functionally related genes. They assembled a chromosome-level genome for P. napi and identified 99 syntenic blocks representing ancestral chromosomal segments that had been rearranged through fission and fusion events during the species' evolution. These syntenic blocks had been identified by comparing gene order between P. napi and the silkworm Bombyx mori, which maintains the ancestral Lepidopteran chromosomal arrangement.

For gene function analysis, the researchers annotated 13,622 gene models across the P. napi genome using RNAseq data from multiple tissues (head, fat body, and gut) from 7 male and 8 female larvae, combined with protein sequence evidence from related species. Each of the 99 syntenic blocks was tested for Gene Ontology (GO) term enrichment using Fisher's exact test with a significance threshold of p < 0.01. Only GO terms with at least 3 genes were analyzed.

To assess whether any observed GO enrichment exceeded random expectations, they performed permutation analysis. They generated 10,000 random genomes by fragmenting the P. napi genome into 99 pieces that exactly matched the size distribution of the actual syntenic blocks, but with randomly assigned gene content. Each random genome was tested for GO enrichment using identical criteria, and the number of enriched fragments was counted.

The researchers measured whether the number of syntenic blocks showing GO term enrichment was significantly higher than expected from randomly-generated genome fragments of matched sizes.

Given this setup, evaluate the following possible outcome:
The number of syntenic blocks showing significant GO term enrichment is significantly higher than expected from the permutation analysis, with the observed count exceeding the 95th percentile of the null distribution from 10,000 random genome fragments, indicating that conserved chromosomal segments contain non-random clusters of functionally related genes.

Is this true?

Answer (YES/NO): YES